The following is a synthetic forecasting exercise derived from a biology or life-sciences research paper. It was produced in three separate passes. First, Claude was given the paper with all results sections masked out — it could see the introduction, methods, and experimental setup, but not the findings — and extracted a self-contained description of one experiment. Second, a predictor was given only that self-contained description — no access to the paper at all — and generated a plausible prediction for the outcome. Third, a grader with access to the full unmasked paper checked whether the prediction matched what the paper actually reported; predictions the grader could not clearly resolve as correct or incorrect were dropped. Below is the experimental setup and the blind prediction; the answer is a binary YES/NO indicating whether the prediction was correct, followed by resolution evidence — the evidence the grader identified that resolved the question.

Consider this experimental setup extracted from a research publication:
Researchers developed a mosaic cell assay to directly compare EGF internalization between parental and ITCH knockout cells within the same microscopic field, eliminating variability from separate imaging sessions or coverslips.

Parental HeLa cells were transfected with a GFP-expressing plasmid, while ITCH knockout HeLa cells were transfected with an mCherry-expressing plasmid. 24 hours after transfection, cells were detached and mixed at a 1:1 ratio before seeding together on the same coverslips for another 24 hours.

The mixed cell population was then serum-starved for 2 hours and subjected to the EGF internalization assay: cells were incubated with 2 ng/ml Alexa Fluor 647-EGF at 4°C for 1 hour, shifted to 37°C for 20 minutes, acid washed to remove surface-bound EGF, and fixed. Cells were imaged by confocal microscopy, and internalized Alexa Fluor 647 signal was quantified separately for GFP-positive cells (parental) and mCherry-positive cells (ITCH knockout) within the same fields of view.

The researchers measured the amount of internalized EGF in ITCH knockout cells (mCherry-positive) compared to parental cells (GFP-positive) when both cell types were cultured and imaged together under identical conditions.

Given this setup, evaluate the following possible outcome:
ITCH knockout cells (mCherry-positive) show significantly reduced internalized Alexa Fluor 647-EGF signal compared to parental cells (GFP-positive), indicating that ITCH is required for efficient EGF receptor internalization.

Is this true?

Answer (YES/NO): YES